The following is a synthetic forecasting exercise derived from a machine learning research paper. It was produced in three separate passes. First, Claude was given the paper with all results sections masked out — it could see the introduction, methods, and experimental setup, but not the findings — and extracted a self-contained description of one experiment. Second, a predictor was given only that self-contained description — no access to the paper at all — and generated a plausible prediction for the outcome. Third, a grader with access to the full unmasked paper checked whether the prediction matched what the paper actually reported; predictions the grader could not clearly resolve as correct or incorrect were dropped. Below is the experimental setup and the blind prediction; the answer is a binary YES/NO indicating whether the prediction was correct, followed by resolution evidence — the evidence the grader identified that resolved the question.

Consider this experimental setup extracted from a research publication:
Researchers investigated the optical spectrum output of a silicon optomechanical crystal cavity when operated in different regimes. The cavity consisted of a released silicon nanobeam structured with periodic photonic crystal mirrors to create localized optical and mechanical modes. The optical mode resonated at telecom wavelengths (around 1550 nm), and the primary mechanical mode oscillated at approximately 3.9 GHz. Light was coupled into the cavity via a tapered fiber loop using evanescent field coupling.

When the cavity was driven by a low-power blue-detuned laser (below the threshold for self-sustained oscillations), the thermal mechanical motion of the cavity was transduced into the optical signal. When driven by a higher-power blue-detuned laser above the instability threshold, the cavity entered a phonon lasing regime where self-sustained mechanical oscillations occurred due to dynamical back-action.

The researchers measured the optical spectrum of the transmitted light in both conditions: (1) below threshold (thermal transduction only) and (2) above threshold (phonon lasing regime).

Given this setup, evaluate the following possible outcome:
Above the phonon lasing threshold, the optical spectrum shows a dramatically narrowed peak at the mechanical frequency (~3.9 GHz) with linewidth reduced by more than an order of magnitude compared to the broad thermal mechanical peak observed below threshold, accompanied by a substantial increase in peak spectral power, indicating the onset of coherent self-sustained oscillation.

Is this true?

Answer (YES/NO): NO